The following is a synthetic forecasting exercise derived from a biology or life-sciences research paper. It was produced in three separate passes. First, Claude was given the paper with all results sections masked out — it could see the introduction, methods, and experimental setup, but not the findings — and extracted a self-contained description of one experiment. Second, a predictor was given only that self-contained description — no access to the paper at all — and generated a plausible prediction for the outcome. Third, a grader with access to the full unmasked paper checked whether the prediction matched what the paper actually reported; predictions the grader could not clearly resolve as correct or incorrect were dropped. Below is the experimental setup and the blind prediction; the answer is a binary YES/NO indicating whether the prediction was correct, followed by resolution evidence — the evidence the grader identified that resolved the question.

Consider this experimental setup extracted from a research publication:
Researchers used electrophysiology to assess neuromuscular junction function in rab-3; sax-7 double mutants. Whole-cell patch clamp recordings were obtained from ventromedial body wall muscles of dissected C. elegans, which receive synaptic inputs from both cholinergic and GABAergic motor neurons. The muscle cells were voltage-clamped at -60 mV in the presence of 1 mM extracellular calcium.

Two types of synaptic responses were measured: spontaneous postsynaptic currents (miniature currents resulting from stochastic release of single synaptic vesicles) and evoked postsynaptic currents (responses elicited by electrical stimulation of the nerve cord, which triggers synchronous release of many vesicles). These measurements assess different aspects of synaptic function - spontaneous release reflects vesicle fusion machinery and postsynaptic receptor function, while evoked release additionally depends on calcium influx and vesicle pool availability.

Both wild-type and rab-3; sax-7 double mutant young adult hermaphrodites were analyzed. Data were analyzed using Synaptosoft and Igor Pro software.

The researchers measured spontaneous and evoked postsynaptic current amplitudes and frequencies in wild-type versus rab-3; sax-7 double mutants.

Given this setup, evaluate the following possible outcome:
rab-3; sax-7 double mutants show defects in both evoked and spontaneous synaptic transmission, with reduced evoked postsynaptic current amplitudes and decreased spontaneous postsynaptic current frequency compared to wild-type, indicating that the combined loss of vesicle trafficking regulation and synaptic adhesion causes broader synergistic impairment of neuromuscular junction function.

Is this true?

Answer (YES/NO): NO